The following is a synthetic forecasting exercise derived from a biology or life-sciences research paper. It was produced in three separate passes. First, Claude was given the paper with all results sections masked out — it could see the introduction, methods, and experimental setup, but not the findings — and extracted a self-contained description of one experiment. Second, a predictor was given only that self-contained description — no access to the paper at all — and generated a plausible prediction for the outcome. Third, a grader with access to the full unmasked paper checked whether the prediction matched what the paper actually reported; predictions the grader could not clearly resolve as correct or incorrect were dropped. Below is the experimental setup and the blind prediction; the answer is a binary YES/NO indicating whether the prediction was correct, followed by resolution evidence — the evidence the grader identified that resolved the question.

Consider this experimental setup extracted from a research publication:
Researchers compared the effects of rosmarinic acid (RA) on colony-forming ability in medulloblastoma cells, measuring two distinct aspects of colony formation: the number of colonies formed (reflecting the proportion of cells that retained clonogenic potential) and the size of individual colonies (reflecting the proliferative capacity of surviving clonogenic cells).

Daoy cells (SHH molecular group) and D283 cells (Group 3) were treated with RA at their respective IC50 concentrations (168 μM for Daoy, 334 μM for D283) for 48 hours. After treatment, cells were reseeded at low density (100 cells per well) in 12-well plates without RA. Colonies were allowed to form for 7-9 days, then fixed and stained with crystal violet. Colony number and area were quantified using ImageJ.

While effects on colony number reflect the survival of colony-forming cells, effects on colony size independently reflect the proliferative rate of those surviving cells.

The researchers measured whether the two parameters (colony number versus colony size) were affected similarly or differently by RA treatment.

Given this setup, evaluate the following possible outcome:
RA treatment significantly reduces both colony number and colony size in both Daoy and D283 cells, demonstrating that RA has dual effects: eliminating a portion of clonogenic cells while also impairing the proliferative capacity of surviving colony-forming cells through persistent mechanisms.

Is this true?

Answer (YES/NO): NO